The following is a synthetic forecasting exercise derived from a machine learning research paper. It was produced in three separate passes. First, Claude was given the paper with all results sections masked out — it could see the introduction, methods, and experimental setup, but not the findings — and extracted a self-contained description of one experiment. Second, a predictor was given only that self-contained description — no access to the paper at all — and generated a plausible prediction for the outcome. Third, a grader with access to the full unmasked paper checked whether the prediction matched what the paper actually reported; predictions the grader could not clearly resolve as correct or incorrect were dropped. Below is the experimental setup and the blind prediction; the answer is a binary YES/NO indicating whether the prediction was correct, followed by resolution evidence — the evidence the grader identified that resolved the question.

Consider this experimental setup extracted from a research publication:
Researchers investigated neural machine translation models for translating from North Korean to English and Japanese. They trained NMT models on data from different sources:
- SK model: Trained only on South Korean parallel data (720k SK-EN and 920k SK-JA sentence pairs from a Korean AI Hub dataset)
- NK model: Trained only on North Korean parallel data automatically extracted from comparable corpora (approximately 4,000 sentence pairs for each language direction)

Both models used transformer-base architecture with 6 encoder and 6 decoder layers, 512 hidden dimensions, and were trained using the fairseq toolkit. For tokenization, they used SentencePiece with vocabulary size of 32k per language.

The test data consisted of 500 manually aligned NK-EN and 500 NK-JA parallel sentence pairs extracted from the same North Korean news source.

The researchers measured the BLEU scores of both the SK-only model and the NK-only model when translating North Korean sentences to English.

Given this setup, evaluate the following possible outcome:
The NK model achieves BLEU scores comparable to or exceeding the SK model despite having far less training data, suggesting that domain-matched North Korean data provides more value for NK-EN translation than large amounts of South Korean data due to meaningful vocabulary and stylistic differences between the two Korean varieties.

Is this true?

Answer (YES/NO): YES